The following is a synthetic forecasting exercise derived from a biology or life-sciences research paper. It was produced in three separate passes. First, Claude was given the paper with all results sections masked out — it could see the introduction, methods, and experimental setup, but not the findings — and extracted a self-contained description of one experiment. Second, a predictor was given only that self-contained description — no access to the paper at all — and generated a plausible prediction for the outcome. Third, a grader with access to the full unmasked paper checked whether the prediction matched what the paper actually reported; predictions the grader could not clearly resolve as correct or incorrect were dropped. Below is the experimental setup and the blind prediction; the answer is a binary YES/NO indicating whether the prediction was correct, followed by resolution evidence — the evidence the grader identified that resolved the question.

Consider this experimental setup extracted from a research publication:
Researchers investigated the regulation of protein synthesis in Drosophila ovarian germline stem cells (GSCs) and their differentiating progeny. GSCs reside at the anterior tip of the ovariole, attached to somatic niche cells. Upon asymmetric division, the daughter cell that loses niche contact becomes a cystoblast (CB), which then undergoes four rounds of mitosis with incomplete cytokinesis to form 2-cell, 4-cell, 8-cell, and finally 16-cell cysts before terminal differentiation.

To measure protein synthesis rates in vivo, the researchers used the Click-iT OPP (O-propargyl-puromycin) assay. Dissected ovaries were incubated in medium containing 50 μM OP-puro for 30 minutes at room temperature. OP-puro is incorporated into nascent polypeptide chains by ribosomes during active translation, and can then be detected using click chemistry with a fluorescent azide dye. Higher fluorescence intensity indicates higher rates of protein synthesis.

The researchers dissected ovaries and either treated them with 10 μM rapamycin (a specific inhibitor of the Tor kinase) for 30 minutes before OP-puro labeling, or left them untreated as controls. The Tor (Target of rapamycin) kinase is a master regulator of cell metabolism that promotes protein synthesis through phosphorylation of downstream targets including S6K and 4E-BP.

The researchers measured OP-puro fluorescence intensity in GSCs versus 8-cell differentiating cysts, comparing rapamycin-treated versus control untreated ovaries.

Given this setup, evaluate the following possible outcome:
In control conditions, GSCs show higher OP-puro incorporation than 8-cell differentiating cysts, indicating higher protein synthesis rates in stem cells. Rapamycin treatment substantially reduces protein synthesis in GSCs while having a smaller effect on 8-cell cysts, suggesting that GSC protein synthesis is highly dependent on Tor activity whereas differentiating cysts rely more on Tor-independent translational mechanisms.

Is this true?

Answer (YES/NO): NO